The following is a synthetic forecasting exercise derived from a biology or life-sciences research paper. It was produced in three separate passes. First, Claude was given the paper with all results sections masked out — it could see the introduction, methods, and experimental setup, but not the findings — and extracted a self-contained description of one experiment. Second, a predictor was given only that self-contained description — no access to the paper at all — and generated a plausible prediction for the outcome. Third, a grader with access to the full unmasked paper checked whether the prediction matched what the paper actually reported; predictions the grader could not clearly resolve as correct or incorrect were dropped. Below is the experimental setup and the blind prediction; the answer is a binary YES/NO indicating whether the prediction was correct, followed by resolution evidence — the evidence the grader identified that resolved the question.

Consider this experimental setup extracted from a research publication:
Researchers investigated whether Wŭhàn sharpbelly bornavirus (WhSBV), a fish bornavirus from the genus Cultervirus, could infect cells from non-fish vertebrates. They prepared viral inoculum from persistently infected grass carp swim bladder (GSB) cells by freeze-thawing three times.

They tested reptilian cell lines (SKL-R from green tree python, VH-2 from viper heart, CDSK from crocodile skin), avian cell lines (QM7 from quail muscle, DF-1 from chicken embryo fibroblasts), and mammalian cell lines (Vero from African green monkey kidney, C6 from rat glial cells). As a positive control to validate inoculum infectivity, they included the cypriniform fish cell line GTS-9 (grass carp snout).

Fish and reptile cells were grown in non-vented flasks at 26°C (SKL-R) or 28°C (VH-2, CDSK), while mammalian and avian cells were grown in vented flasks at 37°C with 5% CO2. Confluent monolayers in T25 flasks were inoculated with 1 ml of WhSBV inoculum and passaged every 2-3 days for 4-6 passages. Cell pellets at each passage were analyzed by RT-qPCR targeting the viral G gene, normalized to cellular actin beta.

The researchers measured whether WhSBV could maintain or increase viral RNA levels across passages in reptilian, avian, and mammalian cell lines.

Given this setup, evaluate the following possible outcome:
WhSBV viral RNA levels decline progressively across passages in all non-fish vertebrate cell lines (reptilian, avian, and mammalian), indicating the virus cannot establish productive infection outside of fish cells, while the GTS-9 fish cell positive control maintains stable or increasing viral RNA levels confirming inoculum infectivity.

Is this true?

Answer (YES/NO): NO